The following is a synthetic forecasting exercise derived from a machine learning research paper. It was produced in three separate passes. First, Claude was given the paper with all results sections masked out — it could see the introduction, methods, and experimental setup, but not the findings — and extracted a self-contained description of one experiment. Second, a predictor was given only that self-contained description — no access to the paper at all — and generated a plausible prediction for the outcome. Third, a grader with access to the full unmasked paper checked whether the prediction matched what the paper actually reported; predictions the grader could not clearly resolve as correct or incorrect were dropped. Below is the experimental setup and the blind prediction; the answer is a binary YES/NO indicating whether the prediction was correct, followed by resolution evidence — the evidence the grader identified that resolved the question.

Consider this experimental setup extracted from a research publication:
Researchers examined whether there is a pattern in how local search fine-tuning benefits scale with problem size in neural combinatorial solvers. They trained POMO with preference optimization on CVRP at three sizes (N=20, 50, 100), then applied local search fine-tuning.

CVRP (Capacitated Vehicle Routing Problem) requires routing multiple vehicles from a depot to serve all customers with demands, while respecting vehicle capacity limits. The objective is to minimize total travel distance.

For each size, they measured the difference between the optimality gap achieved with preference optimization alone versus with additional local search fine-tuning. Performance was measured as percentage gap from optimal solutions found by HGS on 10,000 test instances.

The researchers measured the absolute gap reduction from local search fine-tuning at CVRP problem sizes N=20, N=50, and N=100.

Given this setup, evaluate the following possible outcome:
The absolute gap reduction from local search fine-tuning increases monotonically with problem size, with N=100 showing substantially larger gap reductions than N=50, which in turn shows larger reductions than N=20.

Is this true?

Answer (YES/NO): NO